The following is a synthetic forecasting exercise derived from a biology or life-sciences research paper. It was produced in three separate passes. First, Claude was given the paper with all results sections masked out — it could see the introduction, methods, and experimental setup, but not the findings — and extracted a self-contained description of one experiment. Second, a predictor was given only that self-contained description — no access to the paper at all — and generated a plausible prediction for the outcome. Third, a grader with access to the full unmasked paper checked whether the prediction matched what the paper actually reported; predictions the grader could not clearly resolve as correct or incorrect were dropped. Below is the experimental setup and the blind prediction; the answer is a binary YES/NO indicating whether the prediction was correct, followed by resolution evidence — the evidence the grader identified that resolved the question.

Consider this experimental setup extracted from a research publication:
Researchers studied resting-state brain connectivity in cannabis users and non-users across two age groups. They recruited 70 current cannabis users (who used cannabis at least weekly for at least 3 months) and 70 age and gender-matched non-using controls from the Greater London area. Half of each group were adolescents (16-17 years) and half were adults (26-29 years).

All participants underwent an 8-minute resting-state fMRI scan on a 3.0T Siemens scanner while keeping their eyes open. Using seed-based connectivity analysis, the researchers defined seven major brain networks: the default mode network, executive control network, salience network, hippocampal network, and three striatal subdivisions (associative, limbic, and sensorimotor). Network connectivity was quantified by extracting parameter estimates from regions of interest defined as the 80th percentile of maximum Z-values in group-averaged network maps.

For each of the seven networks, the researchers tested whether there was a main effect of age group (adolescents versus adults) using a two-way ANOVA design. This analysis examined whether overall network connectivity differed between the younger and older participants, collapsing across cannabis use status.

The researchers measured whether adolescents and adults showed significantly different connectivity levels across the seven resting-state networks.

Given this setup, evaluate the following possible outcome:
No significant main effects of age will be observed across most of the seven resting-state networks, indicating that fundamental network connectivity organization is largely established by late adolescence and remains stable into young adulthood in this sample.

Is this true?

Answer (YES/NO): YES